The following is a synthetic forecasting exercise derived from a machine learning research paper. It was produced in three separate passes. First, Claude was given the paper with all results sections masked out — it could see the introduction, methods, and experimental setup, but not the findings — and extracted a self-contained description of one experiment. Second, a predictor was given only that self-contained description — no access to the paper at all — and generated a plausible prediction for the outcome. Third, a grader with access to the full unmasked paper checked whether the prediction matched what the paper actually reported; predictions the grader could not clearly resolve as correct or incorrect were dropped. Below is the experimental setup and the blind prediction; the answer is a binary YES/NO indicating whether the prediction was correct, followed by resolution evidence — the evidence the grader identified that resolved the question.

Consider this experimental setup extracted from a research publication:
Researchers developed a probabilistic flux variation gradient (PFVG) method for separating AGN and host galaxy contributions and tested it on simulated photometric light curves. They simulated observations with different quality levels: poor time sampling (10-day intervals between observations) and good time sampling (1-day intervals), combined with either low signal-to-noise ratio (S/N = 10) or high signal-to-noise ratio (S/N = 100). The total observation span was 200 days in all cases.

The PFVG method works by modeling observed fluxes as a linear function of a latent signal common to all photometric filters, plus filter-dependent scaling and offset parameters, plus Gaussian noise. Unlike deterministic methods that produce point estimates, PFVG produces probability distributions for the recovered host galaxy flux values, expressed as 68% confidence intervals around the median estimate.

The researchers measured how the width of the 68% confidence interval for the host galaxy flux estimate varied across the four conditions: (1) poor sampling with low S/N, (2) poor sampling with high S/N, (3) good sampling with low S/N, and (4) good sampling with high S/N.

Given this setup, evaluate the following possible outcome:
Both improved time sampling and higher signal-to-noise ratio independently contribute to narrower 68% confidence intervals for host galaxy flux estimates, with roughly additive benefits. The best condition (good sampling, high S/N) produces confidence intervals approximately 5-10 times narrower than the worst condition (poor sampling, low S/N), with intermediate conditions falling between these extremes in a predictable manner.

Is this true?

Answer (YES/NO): NO